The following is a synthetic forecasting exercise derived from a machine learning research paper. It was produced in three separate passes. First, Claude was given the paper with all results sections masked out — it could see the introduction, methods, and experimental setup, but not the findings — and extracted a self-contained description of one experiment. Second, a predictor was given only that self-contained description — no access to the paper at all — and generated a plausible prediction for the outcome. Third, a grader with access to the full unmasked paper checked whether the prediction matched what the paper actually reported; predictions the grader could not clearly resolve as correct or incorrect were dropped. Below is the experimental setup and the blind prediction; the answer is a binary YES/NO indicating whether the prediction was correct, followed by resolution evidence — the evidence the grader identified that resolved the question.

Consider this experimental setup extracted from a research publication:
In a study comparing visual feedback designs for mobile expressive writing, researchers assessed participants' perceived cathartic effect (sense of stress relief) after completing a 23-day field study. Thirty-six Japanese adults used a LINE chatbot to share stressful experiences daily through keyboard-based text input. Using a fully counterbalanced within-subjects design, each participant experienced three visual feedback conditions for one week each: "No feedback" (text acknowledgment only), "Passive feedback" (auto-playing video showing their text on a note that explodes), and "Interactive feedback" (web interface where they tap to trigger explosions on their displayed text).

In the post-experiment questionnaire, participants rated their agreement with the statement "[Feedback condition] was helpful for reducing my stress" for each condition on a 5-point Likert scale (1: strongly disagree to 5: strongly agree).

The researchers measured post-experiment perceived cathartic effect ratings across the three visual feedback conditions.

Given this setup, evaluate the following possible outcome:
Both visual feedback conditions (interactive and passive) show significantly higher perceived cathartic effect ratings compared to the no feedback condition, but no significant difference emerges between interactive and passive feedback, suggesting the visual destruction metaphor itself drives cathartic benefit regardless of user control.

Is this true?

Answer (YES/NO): NO